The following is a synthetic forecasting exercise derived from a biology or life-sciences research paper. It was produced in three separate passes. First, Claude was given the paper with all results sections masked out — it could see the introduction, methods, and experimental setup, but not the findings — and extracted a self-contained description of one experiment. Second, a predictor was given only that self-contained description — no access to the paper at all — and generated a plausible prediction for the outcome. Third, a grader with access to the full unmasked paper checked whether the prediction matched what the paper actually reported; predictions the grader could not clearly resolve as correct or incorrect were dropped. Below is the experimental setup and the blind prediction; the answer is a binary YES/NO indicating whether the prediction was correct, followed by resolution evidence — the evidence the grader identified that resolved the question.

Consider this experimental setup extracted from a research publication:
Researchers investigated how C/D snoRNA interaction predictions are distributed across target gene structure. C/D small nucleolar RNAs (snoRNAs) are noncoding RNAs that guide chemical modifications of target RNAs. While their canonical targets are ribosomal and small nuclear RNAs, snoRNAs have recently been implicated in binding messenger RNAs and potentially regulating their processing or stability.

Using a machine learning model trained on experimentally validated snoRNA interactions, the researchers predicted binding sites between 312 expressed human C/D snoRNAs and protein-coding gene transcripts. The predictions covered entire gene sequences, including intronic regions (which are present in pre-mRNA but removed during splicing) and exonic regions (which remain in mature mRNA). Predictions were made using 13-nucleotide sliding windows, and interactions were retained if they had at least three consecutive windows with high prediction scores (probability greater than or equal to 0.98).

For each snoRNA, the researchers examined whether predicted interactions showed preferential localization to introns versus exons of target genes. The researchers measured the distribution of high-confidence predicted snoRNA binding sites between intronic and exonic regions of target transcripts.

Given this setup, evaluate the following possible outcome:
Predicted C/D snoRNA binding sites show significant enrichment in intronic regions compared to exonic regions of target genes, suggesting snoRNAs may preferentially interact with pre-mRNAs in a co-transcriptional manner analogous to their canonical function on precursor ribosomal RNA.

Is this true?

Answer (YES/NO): NO